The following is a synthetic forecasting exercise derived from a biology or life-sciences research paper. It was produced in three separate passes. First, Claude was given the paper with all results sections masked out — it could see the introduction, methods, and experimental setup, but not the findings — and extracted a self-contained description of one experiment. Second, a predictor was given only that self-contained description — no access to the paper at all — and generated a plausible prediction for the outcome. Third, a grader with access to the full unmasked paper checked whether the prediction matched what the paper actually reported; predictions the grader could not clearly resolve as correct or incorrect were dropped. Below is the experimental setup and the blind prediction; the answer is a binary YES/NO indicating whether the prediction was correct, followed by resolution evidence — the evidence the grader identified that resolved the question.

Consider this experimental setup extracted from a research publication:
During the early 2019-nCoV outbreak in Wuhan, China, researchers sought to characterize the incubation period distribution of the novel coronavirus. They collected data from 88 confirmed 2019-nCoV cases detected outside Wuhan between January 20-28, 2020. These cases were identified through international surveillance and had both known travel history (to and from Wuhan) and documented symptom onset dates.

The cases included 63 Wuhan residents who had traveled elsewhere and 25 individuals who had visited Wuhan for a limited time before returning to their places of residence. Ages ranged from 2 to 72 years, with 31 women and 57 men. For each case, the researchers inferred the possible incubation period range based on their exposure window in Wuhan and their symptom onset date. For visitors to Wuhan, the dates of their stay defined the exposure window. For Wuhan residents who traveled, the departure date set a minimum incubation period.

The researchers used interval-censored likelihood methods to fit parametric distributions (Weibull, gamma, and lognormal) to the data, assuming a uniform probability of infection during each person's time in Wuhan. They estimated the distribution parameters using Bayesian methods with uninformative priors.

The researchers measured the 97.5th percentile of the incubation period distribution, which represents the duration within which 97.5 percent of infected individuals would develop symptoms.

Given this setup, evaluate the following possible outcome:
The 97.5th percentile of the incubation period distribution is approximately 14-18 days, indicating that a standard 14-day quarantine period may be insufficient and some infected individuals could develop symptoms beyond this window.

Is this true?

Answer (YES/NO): NO